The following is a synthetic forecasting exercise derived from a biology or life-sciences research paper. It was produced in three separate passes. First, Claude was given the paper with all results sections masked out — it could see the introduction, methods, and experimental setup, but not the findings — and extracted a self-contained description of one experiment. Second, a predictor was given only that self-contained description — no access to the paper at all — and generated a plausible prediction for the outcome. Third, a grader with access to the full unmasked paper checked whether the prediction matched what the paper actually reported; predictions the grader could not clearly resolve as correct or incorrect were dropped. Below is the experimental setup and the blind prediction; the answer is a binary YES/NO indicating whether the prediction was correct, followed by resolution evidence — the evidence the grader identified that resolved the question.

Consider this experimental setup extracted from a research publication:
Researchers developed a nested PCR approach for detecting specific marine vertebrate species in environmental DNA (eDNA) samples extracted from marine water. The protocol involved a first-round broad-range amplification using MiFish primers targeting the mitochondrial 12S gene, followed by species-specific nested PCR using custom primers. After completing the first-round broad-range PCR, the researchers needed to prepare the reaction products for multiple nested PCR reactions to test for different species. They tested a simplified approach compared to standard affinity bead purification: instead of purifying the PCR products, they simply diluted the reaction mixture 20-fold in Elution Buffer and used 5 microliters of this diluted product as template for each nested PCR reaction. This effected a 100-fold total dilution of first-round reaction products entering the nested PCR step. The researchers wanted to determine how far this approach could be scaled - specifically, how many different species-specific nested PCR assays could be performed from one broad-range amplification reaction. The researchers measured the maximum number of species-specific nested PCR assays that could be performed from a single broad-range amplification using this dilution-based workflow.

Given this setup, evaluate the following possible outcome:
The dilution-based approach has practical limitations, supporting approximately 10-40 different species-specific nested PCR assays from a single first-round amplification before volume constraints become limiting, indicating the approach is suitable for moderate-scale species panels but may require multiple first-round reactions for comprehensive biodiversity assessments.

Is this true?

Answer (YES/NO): NO